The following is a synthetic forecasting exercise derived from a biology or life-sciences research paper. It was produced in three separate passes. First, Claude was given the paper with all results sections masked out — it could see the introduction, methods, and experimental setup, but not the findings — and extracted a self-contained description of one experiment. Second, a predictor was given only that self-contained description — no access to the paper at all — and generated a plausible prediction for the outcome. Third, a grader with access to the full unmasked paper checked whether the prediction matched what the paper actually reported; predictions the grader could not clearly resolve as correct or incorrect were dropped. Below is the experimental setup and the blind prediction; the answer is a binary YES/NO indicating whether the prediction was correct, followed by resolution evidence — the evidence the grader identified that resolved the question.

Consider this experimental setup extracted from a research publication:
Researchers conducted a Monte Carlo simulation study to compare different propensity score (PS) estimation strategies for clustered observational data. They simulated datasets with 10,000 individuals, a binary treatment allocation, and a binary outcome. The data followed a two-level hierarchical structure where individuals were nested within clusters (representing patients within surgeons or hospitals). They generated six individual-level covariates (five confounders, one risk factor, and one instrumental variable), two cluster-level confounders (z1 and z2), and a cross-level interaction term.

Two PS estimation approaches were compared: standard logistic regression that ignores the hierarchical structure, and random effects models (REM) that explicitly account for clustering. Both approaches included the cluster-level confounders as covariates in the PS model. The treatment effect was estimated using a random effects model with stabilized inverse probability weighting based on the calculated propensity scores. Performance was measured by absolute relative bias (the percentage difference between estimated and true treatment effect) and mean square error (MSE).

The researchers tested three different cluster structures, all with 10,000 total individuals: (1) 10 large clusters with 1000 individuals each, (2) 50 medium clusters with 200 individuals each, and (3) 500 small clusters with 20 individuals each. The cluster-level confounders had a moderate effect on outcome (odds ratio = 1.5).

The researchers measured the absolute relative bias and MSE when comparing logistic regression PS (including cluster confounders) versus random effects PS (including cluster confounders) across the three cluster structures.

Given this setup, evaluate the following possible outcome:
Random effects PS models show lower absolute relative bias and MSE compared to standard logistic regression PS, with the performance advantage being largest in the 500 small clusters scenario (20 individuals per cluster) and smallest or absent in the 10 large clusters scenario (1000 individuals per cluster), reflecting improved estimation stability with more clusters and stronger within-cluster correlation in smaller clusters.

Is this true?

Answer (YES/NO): NO